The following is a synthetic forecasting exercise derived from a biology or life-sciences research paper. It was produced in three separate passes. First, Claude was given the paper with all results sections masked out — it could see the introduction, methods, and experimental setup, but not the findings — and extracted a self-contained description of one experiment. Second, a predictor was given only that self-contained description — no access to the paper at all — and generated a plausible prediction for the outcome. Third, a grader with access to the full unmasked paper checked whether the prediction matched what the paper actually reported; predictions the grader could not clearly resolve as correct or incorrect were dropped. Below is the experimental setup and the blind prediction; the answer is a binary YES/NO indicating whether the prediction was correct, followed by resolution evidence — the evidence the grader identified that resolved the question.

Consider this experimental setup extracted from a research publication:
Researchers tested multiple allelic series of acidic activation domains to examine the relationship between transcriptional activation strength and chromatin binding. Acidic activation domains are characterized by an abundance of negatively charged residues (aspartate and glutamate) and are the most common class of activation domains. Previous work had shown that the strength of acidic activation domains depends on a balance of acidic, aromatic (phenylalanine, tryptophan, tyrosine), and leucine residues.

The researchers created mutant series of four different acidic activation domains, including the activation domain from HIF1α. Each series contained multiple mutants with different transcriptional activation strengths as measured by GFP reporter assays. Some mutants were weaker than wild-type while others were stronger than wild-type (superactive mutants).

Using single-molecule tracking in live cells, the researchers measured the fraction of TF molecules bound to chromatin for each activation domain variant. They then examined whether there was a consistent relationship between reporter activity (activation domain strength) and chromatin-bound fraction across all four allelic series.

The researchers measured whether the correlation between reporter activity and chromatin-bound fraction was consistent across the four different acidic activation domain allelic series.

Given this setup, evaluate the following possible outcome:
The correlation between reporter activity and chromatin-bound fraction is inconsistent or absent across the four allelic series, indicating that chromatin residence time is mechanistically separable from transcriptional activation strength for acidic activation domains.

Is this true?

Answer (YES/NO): NO